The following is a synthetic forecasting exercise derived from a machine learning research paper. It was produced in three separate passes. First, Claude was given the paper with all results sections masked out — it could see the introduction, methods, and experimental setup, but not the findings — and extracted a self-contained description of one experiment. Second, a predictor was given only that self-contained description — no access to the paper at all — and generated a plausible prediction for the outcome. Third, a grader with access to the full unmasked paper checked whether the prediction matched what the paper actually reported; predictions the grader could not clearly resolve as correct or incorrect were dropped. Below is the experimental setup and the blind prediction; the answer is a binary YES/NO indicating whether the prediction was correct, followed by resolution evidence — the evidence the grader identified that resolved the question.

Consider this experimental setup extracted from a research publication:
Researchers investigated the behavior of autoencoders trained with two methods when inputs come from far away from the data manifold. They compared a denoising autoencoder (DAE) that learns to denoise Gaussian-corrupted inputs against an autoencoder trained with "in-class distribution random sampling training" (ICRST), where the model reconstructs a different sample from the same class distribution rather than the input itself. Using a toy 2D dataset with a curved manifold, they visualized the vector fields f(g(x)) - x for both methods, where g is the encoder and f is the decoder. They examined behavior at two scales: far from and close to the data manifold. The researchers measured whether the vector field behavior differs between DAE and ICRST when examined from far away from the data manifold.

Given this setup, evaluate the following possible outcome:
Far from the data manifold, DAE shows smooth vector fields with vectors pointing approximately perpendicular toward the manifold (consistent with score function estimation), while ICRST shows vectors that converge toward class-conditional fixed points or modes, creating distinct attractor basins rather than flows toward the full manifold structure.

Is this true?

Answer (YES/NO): NO